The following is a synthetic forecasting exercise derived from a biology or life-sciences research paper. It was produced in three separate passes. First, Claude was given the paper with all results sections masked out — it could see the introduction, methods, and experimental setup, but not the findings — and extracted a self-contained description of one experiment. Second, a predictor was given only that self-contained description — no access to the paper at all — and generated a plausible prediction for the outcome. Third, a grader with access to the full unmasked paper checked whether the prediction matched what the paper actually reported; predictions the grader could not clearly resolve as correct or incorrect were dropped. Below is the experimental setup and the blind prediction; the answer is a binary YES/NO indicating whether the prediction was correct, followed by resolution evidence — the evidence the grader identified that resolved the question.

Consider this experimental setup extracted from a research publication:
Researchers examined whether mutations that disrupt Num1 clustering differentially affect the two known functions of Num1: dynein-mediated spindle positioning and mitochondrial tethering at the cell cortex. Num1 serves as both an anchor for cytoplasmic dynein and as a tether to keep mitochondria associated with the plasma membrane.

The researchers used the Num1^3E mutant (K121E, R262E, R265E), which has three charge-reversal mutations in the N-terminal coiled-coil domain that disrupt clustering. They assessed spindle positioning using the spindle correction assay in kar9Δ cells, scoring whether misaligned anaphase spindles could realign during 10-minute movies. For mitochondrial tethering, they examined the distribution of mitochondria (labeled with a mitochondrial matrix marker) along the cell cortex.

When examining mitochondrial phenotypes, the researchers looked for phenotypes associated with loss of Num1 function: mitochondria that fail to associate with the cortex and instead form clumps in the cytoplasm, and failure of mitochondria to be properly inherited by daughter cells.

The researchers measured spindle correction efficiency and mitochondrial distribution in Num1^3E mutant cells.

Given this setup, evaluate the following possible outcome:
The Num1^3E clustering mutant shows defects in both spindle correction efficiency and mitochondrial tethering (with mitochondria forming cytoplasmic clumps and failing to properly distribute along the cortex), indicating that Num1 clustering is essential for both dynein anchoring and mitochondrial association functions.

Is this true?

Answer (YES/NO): NO